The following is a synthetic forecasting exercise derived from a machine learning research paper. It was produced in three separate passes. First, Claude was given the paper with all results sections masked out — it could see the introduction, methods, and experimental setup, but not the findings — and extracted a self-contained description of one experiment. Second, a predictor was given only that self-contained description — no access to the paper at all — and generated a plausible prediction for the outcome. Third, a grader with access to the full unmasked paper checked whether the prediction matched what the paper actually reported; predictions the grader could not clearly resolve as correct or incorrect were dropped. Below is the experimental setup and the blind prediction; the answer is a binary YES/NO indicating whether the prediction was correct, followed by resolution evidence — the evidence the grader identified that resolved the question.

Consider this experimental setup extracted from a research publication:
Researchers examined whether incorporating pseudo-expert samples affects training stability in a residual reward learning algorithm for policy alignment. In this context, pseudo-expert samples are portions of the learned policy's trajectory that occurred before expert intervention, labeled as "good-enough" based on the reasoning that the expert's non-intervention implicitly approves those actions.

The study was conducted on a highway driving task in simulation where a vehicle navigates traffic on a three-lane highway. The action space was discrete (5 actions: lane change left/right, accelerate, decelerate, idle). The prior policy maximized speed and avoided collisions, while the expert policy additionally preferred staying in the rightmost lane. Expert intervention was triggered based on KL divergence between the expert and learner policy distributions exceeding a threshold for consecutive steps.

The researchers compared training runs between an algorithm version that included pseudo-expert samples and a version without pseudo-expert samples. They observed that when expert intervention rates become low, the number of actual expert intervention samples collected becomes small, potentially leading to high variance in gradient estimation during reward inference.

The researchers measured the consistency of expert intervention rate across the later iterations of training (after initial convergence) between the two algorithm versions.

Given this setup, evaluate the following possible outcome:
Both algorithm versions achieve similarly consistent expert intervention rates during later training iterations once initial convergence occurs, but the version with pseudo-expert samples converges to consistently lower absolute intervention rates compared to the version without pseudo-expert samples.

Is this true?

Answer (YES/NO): NO